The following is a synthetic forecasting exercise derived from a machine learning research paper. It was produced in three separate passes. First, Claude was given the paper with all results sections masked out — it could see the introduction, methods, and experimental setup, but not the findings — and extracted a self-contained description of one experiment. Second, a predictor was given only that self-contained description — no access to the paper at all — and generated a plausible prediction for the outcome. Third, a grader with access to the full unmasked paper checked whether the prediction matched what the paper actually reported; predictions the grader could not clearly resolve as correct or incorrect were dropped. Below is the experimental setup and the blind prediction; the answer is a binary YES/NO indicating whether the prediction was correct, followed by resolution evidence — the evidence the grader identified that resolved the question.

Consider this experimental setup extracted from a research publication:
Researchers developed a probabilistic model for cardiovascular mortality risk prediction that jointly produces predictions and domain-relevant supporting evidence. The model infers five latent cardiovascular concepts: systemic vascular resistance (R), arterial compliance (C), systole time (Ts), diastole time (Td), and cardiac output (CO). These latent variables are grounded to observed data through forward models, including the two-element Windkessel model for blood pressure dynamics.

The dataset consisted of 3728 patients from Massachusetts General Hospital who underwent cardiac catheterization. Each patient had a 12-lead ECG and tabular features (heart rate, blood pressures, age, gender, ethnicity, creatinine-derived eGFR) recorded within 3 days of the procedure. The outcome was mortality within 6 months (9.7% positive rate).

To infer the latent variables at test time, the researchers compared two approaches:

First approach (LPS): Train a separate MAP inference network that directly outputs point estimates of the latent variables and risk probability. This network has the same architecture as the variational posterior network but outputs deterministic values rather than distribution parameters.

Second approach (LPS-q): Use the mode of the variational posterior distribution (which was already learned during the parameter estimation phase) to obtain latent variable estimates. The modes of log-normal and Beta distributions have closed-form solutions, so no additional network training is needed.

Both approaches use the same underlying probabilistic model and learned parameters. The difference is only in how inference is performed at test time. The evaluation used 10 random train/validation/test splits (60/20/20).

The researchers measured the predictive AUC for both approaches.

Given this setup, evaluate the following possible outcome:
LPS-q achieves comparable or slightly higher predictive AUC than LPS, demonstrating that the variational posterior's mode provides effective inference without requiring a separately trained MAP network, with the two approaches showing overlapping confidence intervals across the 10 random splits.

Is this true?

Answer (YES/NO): NO